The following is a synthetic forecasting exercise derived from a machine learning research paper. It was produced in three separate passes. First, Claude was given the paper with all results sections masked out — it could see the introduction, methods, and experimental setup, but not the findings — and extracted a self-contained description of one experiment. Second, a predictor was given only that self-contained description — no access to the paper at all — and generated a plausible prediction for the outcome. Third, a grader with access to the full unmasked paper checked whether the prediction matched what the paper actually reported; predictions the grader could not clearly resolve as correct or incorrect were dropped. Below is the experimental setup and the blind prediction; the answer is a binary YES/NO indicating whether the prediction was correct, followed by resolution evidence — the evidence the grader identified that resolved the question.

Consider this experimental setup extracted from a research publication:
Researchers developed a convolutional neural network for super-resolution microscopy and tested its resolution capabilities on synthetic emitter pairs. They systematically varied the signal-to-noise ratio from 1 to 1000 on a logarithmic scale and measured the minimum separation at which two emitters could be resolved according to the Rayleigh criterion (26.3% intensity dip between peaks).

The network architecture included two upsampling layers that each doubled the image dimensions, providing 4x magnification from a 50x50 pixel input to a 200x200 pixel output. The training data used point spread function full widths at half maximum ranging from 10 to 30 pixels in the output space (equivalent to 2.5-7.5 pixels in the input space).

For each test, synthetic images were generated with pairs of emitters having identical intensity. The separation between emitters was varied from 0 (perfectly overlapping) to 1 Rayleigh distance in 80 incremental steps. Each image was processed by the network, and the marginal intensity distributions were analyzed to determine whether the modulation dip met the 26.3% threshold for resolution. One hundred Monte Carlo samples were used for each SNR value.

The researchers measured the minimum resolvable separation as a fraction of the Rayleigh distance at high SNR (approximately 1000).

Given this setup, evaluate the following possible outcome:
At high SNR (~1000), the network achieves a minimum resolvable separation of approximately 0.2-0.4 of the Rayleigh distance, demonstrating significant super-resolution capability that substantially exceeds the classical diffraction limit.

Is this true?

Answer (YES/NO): NO